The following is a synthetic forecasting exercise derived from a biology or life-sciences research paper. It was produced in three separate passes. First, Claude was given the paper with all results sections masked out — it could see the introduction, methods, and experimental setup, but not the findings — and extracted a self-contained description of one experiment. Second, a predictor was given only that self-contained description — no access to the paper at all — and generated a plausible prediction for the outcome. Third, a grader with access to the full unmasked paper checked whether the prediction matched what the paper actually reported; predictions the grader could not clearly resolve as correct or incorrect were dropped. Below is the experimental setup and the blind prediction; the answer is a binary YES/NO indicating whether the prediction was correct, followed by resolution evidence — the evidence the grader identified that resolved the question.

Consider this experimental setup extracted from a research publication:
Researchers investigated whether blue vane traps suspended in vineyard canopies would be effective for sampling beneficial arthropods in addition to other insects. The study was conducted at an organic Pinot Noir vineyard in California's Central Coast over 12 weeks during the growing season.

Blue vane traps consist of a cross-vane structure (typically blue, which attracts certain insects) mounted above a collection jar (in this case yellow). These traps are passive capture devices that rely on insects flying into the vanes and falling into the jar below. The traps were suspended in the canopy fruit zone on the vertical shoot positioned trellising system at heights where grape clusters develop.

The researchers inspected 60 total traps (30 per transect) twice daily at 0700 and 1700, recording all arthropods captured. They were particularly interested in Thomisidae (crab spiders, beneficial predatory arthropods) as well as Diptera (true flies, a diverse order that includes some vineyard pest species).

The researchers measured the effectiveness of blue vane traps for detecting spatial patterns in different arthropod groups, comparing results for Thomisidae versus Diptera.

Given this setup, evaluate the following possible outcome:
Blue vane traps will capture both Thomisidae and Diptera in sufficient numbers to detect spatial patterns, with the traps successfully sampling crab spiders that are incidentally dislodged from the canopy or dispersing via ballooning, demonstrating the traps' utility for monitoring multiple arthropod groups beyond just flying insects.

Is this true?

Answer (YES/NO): NO